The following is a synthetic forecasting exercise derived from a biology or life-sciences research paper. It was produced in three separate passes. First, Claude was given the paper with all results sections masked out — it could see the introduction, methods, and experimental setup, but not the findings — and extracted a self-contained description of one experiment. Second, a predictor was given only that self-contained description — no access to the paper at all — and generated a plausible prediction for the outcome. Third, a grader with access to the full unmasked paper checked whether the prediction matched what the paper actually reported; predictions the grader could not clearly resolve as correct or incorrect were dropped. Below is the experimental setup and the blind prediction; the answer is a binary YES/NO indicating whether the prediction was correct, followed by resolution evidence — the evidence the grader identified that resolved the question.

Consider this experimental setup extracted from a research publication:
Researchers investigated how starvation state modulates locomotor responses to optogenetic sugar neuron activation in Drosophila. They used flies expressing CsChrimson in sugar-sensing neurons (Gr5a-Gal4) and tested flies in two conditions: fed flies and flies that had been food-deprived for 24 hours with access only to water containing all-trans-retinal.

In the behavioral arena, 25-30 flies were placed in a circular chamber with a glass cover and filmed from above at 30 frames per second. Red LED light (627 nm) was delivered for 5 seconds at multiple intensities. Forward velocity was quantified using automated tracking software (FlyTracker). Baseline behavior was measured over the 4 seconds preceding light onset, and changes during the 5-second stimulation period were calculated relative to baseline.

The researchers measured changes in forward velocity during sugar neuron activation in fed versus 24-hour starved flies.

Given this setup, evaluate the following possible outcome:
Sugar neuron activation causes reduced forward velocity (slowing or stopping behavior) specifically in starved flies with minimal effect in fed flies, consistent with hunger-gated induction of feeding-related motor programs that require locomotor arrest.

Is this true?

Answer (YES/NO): NO